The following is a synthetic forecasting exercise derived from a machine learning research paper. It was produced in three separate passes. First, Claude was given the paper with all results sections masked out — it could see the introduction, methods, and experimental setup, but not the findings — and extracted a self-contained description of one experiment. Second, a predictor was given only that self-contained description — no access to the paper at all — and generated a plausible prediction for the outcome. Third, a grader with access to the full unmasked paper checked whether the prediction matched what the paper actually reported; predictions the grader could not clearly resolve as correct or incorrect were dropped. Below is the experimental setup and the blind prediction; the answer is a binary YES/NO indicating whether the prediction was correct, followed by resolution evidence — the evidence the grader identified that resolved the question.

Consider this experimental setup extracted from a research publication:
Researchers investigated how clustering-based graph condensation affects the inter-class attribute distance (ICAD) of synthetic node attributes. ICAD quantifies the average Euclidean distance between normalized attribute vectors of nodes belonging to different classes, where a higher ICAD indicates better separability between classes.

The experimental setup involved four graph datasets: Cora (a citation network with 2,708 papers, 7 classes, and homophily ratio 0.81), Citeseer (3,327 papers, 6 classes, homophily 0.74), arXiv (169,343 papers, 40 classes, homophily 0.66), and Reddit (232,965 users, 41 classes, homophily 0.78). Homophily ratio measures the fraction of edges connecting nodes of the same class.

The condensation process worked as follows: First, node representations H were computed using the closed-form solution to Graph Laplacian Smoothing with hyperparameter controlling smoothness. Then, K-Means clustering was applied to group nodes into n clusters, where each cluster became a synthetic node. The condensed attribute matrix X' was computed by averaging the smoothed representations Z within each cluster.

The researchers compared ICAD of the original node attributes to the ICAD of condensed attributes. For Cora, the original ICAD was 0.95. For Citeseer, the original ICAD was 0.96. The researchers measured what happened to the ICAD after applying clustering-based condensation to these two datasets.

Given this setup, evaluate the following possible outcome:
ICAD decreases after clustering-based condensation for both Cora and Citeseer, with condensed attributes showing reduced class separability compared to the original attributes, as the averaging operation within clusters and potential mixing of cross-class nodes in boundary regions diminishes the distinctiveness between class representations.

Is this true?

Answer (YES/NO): YES